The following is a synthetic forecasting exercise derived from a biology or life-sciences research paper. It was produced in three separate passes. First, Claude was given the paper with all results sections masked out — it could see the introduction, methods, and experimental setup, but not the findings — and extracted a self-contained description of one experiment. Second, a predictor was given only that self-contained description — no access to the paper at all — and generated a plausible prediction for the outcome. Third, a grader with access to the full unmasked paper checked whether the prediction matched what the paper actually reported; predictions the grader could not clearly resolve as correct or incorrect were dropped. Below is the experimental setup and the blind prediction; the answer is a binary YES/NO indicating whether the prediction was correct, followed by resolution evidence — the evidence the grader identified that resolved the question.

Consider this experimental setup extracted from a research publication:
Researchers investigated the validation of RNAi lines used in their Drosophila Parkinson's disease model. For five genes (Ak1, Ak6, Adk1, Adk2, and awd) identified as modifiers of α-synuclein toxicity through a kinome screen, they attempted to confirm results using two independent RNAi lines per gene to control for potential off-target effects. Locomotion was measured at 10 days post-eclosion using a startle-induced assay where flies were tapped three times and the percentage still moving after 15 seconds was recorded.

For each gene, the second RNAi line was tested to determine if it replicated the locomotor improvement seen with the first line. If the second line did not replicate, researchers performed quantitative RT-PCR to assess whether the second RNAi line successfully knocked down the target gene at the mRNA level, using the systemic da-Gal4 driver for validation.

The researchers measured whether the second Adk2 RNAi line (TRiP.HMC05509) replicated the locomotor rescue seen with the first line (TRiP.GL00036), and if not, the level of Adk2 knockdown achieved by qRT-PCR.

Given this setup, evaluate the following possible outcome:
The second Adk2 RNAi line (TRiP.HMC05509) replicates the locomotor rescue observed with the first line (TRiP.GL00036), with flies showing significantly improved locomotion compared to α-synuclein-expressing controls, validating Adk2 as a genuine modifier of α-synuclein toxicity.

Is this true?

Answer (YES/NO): NO